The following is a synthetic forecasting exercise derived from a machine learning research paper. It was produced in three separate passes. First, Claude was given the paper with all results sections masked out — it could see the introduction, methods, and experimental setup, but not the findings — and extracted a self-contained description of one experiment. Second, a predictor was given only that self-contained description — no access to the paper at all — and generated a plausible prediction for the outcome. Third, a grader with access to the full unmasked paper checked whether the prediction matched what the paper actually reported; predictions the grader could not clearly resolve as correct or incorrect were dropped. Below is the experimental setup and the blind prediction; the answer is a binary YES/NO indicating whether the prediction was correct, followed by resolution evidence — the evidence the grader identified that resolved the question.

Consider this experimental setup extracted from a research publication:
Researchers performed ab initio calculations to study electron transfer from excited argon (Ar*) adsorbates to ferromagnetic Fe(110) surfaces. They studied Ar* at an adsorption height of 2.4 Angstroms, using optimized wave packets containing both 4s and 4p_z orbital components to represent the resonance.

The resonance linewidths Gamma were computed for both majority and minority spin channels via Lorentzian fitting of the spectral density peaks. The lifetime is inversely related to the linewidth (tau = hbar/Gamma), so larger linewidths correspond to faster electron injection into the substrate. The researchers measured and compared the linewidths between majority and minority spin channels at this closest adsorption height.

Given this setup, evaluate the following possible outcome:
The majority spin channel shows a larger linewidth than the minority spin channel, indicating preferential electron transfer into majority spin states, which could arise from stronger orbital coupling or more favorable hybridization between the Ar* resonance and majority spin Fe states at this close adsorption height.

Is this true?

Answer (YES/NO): NO